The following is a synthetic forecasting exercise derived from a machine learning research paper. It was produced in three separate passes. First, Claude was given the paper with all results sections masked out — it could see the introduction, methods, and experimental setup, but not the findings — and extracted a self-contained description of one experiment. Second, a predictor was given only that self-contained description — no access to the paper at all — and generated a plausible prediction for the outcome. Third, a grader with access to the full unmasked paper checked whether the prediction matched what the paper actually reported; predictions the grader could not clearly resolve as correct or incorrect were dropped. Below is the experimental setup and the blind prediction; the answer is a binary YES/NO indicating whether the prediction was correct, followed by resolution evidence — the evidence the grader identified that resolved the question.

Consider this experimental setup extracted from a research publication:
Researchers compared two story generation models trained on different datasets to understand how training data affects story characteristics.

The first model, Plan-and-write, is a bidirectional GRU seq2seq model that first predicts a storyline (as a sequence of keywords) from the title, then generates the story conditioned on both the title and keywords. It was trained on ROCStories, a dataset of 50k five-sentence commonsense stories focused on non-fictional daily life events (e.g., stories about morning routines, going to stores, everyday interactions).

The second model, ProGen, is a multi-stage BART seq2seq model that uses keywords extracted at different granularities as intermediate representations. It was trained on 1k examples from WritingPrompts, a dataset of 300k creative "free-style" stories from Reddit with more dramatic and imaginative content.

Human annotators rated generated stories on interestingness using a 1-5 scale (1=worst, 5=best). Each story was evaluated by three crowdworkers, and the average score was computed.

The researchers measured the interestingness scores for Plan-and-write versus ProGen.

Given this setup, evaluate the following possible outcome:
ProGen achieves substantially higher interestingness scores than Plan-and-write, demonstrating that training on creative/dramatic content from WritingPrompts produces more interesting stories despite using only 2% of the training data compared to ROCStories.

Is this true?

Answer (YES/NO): YES